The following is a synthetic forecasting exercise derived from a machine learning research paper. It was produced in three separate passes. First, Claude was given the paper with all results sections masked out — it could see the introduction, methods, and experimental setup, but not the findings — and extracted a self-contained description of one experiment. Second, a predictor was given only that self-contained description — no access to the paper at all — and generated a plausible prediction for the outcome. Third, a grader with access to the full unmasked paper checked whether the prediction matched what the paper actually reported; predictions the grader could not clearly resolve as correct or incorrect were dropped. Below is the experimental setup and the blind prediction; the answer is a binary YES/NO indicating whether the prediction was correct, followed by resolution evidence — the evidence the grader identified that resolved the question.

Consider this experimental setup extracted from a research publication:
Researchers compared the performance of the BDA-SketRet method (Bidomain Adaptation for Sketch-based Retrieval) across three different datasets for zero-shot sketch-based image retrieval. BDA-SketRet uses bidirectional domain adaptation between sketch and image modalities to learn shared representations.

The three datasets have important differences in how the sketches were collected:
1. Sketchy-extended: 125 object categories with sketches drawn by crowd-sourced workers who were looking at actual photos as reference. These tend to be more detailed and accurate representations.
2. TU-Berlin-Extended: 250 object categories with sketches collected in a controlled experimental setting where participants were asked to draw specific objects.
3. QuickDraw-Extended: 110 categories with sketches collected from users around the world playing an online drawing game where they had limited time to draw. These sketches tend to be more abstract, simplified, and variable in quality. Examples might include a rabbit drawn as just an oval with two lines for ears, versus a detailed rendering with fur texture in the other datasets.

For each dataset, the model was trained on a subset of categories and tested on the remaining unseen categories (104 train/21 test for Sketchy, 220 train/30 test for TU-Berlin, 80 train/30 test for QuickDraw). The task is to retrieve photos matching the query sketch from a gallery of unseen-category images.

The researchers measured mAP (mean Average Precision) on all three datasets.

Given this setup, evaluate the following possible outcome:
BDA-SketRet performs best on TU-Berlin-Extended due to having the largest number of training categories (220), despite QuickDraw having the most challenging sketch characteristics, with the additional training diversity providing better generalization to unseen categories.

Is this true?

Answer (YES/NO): NO